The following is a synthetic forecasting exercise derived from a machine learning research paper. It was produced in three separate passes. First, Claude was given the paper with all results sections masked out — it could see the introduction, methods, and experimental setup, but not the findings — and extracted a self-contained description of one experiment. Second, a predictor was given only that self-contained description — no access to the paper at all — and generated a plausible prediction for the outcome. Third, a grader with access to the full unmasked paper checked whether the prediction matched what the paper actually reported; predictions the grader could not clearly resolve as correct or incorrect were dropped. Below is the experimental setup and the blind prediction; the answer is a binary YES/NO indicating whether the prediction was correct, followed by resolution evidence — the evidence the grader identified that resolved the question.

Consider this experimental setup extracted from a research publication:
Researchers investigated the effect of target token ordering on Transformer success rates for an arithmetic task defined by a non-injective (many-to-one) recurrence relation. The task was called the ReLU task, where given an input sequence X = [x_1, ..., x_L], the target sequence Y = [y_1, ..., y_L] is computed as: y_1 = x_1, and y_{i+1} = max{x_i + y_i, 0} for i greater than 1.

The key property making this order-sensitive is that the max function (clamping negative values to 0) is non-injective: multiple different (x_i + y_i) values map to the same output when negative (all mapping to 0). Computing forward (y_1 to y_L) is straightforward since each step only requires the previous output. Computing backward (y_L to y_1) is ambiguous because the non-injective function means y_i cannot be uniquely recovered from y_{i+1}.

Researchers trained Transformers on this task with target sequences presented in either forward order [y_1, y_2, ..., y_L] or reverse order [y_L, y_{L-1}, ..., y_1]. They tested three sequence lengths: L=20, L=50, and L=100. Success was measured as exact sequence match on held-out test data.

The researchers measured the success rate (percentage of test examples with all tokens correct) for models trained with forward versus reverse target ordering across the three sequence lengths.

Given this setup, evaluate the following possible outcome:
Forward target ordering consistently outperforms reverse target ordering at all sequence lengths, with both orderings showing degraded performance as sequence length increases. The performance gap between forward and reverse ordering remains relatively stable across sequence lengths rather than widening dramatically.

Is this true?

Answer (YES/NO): NO